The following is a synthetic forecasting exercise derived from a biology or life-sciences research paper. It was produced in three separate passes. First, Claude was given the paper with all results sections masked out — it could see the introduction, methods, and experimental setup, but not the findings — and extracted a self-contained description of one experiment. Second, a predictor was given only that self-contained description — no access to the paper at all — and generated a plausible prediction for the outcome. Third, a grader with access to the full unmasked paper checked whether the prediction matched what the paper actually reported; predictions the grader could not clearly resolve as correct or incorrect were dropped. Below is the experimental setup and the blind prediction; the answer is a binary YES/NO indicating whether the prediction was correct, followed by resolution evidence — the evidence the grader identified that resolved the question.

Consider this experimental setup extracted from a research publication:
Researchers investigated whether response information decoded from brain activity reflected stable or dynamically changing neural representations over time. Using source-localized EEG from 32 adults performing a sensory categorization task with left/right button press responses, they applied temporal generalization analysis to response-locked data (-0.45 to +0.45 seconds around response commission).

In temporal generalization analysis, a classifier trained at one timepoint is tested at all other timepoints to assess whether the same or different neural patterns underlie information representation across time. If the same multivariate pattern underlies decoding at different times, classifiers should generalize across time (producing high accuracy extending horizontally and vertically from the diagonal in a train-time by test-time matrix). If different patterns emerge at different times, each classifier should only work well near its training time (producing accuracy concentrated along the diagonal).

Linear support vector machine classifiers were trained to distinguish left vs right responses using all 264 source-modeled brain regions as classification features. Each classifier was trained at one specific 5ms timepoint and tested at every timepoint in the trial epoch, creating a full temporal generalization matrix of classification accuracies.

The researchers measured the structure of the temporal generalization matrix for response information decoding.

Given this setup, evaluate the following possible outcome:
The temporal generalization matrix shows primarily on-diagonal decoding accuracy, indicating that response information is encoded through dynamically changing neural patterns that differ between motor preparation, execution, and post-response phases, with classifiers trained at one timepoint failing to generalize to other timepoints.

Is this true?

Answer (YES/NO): YES